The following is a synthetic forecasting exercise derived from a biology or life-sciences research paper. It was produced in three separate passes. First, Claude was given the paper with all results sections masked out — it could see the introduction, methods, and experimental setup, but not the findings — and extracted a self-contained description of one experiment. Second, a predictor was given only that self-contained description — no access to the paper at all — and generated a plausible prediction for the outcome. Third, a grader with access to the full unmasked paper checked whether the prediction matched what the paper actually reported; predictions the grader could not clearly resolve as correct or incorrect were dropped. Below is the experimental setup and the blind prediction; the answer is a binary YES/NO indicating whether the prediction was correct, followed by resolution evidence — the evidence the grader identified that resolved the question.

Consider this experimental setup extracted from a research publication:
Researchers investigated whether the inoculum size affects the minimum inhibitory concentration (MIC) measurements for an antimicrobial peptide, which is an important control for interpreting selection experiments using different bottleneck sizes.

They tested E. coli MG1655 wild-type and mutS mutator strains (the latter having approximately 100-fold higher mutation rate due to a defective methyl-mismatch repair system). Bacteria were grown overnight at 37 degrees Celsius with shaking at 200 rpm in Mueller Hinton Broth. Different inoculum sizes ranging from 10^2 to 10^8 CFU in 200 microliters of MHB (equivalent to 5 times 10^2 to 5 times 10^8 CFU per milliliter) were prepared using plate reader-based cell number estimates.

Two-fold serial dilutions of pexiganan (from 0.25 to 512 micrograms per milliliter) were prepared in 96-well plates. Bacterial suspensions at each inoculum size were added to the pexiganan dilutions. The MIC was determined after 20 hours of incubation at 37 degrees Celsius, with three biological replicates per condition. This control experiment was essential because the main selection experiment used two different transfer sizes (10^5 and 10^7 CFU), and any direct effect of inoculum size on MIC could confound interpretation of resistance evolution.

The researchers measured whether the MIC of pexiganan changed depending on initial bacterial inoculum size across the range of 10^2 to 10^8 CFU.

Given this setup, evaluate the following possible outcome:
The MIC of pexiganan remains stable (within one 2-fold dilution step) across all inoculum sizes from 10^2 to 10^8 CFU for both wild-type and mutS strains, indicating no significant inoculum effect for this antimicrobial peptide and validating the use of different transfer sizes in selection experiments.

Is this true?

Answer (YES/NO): NO